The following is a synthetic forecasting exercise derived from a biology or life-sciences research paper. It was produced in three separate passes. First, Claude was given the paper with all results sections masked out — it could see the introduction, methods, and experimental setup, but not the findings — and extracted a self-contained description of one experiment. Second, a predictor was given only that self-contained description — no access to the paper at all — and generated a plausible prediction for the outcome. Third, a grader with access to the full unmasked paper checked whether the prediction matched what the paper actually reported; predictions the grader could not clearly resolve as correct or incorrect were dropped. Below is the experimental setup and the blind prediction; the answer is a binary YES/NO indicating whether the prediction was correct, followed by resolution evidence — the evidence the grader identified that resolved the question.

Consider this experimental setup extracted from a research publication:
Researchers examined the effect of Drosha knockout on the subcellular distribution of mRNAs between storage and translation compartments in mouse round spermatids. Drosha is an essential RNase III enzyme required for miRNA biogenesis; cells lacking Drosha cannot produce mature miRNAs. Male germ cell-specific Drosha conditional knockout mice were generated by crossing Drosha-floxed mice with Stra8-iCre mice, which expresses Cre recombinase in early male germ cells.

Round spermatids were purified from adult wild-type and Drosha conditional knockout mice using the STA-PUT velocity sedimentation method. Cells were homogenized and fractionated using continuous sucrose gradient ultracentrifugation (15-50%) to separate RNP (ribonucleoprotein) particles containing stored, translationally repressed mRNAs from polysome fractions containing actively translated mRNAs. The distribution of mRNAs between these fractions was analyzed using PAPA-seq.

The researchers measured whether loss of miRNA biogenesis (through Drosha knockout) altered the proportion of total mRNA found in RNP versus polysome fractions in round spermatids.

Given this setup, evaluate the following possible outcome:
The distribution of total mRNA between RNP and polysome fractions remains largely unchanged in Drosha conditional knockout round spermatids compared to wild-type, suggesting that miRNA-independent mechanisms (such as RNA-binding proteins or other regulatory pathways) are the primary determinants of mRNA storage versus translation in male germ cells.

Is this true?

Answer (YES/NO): NO